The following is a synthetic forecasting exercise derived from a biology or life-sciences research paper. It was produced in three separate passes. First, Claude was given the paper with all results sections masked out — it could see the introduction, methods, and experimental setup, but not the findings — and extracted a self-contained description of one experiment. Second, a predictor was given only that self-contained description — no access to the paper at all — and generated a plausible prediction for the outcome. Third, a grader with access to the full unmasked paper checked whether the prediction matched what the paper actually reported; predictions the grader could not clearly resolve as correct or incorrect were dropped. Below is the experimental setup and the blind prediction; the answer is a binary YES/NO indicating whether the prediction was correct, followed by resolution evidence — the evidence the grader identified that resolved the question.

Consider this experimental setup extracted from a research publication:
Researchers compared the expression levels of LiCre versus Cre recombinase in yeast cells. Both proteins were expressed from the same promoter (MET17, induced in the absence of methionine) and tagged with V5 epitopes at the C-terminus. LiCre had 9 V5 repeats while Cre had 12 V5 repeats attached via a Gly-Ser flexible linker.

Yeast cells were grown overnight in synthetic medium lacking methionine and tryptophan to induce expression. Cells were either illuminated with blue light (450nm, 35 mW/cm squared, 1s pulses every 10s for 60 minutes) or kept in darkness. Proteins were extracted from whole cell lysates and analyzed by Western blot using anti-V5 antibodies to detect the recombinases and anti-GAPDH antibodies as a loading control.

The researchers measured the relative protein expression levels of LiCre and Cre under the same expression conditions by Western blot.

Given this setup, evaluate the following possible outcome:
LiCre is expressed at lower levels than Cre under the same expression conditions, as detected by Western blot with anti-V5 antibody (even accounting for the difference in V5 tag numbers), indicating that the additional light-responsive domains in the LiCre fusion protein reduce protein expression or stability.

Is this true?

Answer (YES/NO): NO